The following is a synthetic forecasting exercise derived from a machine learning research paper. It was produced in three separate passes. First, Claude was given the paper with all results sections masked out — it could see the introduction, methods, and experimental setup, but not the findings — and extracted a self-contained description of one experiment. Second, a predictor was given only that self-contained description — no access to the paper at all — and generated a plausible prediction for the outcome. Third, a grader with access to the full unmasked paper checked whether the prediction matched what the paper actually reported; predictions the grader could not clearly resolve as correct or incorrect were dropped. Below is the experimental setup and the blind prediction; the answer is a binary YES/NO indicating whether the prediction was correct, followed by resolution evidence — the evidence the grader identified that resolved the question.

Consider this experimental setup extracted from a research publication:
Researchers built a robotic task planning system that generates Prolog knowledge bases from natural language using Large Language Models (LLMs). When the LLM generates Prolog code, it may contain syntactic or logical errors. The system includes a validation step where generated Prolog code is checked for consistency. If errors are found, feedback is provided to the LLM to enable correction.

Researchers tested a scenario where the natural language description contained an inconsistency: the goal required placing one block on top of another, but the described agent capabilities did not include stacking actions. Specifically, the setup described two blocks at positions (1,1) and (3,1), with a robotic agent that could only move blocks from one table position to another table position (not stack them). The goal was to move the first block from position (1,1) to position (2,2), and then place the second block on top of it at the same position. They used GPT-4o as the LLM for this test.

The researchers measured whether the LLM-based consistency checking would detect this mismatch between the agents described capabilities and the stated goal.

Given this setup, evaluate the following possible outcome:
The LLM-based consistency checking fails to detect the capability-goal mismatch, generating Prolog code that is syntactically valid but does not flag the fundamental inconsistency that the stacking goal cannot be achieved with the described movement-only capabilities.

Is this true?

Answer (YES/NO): NO